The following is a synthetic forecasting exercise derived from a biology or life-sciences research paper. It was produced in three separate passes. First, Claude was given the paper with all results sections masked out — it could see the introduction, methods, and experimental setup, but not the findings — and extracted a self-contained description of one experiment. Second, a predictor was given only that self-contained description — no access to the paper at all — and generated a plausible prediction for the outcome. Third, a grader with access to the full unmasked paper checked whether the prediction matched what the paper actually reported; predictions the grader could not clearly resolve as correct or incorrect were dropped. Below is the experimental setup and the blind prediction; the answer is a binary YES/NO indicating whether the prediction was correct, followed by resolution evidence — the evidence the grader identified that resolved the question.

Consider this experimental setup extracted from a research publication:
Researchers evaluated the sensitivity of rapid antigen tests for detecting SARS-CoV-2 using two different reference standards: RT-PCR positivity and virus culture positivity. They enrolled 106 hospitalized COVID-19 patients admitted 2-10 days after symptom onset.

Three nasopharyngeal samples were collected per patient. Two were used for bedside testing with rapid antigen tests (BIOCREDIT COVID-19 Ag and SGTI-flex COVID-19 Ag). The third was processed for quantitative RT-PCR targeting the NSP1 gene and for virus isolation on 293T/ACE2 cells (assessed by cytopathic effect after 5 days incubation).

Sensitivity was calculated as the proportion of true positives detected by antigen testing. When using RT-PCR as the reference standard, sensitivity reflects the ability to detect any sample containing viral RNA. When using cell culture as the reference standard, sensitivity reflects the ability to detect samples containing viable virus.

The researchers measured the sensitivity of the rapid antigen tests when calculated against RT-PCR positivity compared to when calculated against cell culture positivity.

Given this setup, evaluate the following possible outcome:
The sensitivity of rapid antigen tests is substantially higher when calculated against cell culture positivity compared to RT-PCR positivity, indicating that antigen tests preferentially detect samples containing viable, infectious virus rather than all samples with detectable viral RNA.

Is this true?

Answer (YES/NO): YES